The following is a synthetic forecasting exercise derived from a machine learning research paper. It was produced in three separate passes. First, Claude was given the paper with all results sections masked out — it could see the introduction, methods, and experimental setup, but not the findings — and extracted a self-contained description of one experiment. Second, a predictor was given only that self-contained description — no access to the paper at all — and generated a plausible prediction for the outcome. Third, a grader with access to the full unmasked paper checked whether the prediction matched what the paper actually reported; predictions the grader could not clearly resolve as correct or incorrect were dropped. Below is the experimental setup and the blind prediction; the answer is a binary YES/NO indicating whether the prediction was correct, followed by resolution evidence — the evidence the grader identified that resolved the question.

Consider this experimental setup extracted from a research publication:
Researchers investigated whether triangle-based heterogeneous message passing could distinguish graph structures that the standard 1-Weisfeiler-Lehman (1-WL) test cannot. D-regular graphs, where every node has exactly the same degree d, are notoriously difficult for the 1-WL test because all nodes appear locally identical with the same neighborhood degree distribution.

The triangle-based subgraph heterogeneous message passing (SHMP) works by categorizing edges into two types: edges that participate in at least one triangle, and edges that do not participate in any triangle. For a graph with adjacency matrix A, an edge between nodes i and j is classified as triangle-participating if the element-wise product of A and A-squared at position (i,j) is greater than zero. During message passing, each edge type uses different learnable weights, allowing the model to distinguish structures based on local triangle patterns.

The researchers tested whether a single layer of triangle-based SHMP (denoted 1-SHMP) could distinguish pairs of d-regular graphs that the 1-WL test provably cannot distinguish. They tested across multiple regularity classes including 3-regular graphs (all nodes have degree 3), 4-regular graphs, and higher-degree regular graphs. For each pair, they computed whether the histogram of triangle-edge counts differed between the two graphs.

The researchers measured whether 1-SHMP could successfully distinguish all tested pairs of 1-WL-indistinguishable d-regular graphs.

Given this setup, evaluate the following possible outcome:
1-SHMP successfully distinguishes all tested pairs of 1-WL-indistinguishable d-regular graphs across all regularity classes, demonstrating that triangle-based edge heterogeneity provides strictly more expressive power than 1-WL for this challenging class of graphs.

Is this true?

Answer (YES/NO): NO